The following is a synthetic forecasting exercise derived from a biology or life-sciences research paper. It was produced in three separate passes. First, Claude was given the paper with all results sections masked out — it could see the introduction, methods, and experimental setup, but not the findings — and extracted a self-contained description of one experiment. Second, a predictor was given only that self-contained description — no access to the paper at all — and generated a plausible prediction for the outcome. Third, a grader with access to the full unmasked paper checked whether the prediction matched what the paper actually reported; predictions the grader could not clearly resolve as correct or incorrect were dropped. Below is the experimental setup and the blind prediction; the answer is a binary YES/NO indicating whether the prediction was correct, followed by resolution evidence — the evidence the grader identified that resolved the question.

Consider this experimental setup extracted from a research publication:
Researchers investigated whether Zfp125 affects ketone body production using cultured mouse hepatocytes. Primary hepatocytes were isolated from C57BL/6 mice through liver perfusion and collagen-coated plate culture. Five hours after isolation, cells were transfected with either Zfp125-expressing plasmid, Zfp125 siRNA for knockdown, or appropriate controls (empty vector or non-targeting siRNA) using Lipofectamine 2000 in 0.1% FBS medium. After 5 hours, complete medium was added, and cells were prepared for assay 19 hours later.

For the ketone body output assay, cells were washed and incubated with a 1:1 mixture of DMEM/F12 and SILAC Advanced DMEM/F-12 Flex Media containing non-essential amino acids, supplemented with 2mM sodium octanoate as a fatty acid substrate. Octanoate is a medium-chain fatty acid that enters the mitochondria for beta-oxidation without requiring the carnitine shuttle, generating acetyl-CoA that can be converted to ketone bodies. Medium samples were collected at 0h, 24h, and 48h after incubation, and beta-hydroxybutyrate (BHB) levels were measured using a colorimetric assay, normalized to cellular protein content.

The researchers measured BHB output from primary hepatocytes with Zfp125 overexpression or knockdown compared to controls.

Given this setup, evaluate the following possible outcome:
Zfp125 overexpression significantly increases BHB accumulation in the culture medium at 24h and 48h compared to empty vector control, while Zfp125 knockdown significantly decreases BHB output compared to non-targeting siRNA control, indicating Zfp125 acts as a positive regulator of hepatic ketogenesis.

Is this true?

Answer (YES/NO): NO